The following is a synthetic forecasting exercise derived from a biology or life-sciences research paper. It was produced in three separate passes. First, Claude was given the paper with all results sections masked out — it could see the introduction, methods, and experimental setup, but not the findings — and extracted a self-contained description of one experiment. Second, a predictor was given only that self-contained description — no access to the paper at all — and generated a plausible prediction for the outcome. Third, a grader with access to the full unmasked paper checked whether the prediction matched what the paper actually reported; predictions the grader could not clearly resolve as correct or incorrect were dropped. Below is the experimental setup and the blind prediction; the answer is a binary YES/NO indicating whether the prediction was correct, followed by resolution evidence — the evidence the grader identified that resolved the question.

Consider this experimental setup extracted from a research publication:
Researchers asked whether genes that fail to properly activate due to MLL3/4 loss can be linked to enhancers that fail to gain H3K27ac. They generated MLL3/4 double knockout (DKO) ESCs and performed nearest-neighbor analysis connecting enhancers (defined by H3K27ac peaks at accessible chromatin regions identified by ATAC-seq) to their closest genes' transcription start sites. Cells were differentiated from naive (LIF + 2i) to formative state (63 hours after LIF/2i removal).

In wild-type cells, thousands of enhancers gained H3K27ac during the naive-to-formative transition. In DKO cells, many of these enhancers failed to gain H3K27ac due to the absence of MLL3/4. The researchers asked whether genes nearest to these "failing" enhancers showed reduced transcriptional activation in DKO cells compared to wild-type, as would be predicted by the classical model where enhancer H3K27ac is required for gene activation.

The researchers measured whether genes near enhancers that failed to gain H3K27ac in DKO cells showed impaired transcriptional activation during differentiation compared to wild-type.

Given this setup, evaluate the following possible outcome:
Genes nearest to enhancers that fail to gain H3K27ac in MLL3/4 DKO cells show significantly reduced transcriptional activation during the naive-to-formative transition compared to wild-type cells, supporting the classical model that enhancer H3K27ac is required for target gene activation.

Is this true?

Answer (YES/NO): NO